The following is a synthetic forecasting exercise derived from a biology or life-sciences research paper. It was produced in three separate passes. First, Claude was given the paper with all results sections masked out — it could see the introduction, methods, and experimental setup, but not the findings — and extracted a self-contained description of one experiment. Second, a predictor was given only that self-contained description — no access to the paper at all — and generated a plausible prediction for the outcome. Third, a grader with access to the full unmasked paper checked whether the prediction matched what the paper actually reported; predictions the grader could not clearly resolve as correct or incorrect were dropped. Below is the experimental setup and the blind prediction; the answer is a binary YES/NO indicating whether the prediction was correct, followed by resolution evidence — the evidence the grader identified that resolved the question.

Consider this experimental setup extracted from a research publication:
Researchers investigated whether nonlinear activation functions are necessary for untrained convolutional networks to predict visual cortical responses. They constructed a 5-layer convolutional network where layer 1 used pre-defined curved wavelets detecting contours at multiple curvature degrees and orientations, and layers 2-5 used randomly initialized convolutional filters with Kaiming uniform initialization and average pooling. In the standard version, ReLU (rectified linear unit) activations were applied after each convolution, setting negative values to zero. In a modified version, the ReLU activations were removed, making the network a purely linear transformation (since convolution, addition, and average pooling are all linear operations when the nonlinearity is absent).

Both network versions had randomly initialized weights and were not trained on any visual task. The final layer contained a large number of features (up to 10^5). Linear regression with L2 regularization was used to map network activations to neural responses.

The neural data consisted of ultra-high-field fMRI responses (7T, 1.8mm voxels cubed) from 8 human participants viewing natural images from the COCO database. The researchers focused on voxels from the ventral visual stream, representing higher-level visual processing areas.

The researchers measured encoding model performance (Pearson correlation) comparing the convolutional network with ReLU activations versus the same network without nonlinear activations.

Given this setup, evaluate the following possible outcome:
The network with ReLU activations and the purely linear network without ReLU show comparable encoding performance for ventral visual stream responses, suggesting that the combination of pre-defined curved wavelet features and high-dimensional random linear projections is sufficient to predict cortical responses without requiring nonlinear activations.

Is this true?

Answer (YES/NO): NO